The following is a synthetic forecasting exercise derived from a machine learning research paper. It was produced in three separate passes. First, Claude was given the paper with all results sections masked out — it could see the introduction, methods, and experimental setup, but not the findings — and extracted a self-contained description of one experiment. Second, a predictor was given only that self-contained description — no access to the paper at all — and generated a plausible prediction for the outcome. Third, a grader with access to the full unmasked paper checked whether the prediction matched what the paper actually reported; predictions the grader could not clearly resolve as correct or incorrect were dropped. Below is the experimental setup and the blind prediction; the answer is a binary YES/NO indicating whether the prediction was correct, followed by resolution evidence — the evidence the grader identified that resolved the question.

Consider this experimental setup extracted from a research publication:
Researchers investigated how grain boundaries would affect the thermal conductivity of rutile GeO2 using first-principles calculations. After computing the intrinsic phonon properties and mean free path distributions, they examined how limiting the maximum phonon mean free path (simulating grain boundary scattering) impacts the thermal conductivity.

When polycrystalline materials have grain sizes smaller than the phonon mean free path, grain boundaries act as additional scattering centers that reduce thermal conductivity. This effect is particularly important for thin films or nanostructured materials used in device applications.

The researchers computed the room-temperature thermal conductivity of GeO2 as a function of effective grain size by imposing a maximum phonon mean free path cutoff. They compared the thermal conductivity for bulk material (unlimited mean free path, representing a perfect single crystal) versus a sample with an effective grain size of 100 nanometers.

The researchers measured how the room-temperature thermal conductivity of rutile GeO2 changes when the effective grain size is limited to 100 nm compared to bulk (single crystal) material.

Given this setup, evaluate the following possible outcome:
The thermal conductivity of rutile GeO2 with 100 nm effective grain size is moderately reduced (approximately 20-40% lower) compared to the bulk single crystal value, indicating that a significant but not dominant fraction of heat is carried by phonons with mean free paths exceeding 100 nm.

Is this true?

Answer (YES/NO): YES